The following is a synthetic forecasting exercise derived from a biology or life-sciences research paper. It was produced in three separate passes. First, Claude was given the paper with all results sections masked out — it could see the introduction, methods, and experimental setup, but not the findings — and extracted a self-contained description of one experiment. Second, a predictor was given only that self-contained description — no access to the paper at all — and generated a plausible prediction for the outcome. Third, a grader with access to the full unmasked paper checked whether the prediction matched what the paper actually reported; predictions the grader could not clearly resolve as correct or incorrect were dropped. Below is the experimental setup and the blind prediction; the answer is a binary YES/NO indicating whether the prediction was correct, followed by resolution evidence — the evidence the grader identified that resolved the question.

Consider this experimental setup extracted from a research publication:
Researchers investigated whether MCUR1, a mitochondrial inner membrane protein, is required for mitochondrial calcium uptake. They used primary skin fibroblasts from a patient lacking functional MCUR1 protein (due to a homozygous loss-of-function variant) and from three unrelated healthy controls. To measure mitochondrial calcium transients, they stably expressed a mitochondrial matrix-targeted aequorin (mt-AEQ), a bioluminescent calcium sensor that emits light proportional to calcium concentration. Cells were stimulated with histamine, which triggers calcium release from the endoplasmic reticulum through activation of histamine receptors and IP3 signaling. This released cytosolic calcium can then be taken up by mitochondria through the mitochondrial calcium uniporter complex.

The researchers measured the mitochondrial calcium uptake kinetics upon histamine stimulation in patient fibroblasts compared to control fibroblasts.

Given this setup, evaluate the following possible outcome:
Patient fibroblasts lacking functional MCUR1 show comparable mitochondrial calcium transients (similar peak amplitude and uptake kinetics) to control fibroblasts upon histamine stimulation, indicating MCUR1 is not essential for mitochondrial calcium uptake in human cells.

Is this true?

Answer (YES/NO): YES